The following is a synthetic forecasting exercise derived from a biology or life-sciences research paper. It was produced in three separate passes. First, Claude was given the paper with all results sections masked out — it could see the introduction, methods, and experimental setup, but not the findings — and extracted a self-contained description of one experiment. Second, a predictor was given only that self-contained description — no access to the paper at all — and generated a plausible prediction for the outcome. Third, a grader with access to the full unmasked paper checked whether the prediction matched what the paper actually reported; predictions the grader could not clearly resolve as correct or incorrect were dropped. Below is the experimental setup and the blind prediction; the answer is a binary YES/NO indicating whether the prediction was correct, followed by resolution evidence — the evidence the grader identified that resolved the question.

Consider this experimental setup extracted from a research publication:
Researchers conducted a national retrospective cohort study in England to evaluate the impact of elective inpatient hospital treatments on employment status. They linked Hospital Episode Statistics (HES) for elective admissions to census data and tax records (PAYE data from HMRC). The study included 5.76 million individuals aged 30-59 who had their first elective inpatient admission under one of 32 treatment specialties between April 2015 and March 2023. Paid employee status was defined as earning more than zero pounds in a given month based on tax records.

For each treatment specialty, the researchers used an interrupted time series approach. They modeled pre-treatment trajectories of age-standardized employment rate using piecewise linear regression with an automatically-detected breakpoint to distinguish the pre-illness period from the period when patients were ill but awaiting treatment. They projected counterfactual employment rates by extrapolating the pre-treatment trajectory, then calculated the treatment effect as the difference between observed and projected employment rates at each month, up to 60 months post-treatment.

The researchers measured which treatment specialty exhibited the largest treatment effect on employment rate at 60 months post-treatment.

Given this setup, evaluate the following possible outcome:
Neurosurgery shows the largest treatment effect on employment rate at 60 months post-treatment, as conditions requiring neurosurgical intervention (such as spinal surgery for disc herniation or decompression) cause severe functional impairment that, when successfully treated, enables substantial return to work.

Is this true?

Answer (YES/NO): NO